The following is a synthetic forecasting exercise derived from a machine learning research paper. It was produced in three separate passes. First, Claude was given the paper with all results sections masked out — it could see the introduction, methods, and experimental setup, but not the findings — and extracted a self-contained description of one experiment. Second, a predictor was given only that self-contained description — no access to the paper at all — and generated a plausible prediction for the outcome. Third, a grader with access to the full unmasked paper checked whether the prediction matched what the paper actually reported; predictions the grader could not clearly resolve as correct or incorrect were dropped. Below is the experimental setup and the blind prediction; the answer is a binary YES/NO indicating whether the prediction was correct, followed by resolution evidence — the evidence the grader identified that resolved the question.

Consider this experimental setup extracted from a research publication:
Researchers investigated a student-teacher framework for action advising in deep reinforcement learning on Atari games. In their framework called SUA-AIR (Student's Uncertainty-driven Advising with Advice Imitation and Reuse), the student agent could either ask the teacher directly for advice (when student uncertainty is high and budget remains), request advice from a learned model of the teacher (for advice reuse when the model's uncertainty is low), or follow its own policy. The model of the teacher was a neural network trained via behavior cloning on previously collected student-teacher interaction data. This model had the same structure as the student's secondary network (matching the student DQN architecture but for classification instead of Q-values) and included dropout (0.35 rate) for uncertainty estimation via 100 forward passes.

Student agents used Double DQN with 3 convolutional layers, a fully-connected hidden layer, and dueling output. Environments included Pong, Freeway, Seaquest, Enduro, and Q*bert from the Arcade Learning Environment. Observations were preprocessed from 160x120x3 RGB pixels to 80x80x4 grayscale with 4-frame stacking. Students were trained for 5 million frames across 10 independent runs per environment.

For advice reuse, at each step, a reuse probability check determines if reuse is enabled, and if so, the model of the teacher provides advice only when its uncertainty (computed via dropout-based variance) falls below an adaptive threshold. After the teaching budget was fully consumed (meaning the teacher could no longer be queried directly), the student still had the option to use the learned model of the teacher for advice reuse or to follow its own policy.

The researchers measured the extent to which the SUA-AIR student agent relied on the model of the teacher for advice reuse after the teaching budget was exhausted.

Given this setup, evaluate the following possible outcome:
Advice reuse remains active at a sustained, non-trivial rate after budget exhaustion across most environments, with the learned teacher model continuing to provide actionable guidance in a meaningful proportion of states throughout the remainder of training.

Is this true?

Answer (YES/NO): YES